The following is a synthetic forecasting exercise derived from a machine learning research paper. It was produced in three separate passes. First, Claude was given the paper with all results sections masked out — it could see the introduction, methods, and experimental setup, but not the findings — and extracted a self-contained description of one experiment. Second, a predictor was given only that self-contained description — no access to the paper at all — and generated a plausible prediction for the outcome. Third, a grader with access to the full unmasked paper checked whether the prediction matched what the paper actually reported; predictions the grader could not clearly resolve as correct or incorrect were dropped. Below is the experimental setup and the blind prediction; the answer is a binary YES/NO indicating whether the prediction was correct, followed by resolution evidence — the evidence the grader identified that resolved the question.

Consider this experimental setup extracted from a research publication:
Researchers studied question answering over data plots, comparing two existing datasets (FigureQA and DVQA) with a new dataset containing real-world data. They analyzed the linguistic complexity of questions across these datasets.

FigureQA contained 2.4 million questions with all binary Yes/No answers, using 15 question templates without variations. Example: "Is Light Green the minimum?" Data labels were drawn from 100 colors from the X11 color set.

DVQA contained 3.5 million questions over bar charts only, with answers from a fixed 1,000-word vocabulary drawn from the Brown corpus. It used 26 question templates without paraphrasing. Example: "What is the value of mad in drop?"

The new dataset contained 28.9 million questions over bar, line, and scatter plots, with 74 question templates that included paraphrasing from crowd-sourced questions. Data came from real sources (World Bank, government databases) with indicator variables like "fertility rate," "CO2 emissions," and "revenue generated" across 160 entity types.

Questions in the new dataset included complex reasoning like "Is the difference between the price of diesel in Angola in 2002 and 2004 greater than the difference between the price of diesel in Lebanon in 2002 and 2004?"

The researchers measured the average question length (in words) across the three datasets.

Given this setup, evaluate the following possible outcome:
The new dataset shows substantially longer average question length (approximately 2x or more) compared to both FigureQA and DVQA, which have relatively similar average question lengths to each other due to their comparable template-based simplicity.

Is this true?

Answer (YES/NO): NO